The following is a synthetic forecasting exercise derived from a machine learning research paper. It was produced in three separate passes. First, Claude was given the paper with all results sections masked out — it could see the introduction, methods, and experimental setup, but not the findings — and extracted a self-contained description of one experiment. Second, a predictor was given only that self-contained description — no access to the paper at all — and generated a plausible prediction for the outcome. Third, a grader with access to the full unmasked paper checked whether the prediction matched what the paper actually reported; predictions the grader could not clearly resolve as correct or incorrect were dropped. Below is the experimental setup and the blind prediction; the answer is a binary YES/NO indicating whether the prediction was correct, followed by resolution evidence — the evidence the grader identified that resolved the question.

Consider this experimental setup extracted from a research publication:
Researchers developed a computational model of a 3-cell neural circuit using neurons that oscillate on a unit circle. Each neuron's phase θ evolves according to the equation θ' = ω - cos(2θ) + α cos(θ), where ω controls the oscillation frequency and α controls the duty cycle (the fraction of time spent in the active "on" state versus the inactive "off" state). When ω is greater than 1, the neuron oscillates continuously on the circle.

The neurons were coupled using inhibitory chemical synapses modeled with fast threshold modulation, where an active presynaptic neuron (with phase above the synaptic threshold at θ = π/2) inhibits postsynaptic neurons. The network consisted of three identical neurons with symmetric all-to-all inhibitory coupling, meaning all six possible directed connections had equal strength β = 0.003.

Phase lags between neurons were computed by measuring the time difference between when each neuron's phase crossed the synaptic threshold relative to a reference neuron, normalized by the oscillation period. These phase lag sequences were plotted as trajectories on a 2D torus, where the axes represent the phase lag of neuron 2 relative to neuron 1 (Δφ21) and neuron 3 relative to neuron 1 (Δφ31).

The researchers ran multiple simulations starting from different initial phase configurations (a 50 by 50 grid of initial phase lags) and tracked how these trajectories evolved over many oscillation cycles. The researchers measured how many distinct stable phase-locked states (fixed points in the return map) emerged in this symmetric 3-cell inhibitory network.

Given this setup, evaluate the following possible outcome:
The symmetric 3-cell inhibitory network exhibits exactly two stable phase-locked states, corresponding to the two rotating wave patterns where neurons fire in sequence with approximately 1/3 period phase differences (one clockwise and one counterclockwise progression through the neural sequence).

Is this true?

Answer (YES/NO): NO